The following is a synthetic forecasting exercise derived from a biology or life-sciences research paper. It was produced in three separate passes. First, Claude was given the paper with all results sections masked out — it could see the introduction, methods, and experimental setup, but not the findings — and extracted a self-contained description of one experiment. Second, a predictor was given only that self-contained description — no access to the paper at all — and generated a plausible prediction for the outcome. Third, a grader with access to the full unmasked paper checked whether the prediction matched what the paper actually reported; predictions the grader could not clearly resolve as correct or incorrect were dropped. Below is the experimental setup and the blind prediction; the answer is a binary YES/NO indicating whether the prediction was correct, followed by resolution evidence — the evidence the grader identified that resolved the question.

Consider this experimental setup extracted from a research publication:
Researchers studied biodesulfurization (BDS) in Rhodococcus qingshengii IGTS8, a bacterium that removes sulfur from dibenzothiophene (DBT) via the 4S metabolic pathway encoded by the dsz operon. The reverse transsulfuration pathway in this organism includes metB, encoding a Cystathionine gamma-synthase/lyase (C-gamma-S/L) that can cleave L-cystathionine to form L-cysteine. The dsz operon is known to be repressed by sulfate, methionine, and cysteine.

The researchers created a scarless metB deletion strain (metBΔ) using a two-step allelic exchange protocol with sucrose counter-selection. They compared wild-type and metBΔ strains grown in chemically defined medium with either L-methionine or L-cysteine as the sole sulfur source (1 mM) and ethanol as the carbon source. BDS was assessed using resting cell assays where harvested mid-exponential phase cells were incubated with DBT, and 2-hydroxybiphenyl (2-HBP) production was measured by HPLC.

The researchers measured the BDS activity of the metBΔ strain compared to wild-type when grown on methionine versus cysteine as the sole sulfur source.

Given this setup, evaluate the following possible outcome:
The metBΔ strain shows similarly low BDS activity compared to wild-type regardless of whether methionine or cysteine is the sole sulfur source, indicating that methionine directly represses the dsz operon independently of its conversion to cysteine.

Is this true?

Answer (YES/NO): NO